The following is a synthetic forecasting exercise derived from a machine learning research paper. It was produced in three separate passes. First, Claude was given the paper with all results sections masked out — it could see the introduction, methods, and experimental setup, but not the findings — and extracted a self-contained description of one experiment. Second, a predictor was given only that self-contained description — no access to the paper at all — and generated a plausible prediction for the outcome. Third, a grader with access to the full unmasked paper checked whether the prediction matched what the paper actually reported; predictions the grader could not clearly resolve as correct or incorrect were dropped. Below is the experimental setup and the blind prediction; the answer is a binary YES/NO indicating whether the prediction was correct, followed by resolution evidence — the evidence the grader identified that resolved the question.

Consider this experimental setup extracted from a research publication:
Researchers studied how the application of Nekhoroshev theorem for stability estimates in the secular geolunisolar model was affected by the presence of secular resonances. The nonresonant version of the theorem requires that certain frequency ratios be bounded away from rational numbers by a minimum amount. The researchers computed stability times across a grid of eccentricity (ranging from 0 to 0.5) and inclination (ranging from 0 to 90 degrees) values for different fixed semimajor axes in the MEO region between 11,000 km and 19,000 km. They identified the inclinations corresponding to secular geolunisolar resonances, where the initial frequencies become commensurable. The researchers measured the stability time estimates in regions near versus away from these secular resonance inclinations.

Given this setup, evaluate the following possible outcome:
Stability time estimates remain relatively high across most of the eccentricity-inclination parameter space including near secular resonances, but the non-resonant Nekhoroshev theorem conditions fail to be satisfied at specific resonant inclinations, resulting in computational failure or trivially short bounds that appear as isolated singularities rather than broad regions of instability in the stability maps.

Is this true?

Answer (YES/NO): NO